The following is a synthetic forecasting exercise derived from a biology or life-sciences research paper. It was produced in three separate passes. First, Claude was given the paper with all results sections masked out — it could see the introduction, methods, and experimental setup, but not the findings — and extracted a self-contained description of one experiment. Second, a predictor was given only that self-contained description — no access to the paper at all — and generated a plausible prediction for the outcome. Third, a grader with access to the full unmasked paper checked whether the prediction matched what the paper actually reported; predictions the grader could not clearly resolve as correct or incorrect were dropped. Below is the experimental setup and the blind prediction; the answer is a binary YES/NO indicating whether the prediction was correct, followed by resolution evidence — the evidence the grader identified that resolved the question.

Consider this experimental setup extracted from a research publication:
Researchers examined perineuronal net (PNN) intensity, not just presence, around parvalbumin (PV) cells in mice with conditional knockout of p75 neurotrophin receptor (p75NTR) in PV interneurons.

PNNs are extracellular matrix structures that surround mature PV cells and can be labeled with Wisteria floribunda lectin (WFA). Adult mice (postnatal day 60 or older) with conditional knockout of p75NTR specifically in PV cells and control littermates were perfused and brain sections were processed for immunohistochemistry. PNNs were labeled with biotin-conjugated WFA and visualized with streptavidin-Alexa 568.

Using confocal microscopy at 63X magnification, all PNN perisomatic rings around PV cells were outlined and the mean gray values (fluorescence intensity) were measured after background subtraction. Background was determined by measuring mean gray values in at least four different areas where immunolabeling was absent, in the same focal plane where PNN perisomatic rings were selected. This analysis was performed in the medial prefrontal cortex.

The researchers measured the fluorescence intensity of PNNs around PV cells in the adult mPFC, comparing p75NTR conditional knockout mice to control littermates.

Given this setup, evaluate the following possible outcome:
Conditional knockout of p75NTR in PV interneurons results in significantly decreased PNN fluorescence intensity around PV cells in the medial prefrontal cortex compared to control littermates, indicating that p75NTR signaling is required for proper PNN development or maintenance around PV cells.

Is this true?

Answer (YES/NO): NO